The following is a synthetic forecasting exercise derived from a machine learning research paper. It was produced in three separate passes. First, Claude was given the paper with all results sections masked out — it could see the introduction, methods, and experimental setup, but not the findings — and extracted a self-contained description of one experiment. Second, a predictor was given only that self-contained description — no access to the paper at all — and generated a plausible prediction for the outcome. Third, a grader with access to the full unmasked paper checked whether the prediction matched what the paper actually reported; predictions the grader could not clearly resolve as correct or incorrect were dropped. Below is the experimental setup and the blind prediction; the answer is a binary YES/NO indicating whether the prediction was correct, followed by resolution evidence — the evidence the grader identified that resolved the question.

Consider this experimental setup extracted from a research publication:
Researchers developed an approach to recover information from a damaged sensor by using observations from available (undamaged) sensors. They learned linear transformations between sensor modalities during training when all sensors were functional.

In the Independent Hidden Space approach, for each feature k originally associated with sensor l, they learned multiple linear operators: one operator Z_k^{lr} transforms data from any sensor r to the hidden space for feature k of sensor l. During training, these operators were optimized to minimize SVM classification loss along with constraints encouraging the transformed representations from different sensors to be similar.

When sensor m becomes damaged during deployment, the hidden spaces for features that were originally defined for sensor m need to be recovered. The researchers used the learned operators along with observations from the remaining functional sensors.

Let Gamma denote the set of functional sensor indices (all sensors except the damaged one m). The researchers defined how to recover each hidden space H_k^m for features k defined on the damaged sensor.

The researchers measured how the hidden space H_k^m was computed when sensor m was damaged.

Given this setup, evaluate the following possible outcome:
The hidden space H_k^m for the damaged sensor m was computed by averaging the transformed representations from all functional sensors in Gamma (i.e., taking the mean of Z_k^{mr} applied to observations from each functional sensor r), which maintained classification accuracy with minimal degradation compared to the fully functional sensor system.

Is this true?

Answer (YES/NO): NO